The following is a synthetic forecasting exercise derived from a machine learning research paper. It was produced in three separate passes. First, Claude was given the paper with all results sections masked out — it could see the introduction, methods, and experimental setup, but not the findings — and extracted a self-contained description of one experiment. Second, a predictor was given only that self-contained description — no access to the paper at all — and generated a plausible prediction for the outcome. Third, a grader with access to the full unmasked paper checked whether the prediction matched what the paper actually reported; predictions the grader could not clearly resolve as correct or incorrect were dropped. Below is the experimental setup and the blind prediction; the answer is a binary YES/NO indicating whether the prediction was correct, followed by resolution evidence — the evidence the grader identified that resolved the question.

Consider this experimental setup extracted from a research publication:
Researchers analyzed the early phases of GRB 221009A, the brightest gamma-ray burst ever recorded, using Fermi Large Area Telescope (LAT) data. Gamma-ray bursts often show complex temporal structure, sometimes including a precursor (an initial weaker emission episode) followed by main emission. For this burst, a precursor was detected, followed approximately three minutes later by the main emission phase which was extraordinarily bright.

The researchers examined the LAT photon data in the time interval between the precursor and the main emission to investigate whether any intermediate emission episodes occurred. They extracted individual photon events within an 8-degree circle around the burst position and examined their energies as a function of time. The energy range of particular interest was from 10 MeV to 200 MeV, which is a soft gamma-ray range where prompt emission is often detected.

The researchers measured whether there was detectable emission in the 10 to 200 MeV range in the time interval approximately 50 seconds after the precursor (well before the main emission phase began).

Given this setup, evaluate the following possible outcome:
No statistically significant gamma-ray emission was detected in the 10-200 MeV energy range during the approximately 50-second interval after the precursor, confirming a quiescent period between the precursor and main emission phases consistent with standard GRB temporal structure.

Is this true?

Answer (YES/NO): NO